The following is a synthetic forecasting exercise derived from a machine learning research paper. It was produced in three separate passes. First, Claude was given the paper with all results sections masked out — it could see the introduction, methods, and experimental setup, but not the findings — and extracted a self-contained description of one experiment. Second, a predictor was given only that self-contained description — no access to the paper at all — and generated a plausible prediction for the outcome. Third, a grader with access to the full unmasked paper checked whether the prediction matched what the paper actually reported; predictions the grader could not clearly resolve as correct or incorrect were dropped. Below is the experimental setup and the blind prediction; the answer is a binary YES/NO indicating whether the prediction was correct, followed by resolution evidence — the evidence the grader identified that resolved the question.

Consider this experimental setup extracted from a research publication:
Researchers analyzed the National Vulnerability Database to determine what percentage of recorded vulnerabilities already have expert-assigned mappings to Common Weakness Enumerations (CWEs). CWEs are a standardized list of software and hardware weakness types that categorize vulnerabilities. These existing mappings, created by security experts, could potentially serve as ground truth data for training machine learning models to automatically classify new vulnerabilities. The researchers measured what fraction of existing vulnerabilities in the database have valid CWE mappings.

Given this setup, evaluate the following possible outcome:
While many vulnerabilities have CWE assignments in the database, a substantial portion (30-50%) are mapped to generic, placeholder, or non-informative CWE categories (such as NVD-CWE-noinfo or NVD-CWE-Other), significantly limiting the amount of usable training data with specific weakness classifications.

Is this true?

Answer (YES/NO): YES